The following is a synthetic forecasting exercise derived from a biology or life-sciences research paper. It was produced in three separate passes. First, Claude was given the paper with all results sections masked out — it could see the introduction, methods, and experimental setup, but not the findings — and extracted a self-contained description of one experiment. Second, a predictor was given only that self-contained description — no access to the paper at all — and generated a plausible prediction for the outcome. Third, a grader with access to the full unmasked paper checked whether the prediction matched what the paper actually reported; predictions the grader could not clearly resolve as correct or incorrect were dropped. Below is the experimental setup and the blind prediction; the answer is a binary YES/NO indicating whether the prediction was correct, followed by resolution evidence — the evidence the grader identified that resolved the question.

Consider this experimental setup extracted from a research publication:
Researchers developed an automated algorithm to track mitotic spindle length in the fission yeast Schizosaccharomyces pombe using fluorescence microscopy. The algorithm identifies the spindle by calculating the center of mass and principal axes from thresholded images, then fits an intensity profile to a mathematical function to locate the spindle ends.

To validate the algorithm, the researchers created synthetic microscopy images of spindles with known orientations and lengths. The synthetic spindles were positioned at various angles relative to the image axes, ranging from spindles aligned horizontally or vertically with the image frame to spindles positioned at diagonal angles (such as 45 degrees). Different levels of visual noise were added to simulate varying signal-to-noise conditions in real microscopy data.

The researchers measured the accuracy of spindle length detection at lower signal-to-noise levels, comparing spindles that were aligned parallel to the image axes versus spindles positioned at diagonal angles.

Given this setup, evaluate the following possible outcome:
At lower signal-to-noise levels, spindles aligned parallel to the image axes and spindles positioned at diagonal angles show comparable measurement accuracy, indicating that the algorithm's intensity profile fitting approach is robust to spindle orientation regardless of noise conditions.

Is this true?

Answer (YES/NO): NO